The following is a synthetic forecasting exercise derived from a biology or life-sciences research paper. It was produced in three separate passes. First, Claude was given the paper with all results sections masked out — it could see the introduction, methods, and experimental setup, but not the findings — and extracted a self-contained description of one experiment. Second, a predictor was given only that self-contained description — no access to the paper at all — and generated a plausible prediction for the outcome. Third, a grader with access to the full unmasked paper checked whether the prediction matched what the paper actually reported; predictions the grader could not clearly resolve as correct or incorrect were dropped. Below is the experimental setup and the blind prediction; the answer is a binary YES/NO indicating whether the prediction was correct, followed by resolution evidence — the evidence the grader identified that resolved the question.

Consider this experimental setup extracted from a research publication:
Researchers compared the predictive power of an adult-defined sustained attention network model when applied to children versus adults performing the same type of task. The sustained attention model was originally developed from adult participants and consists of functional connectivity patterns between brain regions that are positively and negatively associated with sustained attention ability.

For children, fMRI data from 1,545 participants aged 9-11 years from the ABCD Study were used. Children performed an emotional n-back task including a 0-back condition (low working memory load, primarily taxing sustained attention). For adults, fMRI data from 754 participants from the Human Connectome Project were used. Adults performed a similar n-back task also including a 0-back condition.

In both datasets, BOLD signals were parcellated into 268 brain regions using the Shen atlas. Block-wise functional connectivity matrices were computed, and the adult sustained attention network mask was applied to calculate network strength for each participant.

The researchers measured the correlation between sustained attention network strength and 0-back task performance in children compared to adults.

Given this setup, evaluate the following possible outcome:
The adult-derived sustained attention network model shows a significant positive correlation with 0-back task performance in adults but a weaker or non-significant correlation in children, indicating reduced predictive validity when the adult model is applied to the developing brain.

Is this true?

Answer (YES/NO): NO